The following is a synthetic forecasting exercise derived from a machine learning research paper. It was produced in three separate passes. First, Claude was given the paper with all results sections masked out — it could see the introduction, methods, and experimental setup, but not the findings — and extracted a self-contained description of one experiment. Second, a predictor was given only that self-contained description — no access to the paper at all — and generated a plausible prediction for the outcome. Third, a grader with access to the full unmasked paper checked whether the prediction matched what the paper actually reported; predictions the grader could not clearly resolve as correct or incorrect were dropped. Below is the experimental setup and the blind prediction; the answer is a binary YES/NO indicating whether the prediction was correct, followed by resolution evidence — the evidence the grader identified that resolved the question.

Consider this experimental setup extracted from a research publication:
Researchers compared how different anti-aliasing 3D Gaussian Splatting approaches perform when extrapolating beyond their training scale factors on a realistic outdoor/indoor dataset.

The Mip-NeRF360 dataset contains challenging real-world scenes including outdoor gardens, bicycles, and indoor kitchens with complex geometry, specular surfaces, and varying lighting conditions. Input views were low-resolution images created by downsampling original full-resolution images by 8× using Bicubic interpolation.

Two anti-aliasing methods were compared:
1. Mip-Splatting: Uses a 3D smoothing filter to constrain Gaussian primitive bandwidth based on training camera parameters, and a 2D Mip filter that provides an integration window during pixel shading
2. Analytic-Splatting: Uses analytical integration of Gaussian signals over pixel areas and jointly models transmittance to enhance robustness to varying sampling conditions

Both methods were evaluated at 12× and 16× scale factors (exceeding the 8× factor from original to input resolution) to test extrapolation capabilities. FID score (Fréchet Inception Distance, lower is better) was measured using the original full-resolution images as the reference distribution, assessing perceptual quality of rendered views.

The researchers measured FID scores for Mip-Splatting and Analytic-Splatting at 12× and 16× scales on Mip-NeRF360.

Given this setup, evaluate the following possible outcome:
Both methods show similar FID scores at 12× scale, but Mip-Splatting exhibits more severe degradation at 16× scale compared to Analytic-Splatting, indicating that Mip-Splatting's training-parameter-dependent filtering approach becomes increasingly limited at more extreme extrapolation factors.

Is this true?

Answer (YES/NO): NO